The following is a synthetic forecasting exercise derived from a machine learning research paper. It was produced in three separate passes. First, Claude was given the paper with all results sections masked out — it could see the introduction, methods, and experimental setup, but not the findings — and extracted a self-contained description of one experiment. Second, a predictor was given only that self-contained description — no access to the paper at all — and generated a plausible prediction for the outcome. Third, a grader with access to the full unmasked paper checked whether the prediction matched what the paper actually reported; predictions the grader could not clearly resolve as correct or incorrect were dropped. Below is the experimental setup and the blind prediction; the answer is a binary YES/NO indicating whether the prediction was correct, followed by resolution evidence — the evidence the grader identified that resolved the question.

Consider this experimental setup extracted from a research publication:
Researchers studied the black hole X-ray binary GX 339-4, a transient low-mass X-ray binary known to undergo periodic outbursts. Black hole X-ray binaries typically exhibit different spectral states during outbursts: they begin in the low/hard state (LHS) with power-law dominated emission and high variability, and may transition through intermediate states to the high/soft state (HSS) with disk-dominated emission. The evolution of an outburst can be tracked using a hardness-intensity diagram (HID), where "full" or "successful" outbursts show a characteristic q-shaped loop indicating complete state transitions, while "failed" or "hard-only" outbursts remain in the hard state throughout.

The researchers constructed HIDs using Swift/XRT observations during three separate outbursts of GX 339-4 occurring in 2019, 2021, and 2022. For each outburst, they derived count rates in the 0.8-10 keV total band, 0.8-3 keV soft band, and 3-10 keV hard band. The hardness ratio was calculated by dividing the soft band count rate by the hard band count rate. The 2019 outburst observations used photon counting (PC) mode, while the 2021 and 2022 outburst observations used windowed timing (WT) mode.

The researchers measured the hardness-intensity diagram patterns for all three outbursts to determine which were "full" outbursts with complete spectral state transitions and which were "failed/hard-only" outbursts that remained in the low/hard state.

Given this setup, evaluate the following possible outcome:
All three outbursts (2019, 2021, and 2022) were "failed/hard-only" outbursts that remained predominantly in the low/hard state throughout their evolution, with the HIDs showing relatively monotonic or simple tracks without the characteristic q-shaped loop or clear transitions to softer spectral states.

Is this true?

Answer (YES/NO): NO